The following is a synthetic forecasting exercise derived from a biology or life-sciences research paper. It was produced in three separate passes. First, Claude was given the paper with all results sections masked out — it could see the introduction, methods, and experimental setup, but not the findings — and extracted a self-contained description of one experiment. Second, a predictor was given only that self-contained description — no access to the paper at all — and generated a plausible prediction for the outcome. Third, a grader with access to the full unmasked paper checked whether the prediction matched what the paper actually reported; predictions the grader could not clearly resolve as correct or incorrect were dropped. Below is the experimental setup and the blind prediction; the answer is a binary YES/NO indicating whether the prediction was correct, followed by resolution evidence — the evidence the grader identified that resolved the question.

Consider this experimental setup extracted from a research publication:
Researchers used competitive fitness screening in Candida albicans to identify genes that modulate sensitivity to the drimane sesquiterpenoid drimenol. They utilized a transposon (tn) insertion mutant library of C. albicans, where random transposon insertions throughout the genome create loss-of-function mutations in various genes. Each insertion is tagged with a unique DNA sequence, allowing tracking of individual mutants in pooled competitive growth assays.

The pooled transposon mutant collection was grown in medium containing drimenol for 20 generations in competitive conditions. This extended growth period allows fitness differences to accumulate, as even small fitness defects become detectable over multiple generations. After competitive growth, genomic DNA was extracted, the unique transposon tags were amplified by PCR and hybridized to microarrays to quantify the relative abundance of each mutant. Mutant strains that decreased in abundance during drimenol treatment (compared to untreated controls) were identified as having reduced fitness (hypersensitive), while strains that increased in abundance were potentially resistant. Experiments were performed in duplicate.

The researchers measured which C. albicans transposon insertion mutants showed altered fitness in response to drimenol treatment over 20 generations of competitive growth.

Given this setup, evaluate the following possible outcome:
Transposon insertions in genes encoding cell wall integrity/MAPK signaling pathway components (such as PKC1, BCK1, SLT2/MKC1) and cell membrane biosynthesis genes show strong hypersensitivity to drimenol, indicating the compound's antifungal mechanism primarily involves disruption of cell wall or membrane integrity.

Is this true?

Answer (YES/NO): NO